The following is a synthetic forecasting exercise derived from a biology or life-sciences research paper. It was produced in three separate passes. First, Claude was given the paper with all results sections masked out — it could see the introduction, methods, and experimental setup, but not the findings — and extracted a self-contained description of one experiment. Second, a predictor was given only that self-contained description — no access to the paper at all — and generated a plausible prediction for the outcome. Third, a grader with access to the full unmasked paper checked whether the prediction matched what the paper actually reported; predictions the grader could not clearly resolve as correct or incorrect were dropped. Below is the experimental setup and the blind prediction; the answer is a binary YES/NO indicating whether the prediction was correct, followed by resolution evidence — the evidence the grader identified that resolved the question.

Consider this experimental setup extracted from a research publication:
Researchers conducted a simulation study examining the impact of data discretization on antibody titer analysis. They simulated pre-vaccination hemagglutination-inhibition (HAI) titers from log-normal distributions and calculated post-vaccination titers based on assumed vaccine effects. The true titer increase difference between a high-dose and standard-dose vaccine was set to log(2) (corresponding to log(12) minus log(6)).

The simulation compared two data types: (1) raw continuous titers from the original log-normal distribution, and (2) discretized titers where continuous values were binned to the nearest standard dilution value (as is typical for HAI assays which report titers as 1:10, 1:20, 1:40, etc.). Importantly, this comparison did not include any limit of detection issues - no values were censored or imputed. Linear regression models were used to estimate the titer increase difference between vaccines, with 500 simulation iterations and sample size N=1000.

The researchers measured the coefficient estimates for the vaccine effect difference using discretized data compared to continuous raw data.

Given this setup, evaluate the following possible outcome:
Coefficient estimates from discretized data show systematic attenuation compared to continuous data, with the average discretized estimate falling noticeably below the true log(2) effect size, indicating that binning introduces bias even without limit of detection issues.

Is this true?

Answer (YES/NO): NO